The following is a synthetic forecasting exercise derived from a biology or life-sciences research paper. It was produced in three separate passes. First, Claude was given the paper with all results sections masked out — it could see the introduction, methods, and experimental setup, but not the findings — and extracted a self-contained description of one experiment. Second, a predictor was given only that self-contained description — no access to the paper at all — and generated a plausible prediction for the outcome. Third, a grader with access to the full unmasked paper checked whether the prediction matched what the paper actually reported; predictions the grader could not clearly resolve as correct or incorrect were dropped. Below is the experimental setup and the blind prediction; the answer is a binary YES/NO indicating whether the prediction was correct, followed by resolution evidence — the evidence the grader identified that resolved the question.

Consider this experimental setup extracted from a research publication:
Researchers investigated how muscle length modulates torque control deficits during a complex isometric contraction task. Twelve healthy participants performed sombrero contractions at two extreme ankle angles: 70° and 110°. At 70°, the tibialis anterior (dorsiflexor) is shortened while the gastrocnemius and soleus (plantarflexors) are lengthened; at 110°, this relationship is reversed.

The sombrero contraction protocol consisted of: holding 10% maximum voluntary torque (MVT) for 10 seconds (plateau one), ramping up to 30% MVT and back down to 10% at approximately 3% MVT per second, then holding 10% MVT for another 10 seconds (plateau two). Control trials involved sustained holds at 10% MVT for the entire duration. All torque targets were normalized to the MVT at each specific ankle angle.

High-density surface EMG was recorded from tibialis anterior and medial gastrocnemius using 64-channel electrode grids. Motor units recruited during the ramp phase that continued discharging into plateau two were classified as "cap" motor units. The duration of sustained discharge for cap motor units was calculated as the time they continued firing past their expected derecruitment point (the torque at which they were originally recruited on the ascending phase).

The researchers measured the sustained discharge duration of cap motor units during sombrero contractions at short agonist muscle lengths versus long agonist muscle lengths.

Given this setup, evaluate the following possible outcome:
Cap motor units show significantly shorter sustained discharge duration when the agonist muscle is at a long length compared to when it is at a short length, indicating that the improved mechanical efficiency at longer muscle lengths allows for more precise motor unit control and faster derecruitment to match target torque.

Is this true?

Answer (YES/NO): YES